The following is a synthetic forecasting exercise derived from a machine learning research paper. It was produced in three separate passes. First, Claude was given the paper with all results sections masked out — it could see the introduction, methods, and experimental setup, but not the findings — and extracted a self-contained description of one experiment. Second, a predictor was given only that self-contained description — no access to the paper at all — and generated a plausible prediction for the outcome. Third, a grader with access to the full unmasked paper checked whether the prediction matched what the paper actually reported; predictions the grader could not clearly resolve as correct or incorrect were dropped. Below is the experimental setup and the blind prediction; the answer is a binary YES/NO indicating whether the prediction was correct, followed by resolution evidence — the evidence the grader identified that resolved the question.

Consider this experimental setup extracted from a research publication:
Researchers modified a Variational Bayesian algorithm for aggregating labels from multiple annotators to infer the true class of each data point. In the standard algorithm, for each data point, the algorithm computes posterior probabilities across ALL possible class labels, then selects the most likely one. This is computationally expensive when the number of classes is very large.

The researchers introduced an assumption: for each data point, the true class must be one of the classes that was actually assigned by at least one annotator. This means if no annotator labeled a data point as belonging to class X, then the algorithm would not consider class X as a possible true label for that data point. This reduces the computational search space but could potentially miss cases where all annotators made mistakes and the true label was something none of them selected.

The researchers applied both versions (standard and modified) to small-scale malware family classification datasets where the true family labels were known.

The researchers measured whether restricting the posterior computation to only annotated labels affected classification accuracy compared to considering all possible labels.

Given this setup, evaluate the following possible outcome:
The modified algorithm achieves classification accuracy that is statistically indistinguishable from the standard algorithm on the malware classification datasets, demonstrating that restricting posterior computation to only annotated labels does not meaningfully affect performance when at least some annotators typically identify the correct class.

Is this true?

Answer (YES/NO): NO